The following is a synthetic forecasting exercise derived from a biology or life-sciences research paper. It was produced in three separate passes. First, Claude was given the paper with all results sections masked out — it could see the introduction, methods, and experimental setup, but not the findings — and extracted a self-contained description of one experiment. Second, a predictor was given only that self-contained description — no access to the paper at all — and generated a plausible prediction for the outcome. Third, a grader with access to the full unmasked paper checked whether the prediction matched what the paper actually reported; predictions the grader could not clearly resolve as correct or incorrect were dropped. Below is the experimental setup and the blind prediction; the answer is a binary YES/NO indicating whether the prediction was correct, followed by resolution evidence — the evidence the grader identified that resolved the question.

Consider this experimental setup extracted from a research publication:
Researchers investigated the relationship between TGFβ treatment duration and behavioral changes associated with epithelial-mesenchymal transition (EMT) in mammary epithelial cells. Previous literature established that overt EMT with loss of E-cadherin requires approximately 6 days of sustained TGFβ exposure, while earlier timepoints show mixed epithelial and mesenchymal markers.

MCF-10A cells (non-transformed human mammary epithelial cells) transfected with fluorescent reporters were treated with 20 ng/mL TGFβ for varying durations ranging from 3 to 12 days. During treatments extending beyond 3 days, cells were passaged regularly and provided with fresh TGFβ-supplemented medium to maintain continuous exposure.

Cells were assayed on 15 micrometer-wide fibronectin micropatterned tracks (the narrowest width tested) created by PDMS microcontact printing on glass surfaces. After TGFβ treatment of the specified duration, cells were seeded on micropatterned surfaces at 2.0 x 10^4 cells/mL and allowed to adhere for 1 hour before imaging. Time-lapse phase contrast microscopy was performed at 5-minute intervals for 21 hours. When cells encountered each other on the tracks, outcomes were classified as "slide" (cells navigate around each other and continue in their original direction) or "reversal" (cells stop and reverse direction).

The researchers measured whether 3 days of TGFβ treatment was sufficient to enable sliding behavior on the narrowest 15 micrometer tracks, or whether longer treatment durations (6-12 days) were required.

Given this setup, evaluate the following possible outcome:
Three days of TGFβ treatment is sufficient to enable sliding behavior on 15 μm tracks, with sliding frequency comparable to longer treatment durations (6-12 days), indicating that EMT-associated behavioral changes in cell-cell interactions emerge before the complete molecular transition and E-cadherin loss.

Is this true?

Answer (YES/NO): NO